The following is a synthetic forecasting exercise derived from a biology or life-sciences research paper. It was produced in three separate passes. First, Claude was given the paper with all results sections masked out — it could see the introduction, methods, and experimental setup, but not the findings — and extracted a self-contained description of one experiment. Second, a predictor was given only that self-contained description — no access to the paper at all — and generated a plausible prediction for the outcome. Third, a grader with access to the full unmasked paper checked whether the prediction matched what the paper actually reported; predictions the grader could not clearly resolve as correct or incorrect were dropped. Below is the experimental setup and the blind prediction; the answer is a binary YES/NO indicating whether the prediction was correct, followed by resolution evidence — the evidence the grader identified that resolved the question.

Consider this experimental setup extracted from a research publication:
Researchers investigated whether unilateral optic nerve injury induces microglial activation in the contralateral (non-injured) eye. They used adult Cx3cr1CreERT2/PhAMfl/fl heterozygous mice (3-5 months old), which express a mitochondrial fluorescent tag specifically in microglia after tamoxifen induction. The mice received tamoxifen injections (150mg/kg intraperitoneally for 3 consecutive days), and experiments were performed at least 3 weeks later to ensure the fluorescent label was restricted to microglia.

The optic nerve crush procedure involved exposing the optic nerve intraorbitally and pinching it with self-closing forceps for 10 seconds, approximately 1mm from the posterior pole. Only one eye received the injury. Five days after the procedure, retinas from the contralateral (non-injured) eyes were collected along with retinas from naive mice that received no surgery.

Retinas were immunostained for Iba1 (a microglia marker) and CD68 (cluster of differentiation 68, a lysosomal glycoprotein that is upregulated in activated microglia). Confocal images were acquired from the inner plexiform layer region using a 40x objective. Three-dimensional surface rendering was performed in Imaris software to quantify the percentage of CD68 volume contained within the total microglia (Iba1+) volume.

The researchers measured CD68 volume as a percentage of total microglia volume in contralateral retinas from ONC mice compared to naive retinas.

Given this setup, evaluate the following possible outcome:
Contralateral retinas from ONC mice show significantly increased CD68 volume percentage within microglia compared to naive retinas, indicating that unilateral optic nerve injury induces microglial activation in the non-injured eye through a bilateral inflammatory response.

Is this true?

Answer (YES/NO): YES